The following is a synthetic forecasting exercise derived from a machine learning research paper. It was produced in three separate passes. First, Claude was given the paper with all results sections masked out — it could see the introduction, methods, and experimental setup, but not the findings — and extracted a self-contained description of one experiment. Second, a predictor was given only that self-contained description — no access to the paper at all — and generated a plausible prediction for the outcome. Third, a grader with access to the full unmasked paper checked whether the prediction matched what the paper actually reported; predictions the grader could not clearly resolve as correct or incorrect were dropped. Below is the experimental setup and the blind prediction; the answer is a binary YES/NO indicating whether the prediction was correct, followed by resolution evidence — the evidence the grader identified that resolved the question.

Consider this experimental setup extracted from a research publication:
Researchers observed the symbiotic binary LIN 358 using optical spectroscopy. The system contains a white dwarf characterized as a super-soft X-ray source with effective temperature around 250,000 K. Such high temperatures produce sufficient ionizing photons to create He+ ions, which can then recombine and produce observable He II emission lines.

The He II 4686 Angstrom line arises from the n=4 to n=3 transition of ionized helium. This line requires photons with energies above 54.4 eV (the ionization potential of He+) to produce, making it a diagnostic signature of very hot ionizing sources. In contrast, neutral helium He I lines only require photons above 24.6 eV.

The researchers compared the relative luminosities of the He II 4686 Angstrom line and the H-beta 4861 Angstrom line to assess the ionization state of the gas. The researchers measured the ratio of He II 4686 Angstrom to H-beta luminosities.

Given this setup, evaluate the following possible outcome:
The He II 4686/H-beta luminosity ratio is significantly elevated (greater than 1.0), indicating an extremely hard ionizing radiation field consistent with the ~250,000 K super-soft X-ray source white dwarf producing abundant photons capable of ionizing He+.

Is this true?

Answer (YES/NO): YES